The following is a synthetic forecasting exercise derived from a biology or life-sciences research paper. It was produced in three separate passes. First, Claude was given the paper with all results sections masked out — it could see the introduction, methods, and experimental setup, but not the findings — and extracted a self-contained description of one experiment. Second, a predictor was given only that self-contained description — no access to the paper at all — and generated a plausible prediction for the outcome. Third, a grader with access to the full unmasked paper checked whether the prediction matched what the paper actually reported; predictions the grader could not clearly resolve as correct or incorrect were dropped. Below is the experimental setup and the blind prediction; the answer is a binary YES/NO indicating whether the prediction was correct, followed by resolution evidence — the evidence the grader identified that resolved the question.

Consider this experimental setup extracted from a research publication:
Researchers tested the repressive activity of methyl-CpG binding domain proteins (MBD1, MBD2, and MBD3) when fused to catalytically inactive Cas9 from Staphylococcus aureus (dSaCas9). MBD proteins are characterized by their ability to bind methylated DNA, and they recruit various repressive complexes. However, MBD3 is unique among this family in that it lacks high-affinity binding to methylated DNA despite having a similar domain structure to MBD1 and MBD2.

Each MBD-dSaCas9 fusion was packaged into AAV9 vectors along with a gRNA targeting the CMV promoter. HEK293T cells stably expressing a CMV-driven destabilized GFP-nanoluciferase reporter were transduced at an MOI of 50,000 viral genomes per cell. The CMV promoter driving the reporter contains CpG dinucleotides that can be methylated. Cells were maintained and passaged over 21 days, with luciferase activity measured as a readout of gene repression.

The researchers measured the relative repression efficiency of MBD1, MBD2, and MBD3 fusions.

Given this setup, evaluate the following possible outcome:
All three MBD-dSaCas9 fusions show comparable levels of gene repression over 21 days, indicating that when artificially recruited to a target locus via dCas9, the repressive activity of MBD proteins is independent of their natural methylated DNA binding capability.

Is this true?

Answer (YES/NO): NO